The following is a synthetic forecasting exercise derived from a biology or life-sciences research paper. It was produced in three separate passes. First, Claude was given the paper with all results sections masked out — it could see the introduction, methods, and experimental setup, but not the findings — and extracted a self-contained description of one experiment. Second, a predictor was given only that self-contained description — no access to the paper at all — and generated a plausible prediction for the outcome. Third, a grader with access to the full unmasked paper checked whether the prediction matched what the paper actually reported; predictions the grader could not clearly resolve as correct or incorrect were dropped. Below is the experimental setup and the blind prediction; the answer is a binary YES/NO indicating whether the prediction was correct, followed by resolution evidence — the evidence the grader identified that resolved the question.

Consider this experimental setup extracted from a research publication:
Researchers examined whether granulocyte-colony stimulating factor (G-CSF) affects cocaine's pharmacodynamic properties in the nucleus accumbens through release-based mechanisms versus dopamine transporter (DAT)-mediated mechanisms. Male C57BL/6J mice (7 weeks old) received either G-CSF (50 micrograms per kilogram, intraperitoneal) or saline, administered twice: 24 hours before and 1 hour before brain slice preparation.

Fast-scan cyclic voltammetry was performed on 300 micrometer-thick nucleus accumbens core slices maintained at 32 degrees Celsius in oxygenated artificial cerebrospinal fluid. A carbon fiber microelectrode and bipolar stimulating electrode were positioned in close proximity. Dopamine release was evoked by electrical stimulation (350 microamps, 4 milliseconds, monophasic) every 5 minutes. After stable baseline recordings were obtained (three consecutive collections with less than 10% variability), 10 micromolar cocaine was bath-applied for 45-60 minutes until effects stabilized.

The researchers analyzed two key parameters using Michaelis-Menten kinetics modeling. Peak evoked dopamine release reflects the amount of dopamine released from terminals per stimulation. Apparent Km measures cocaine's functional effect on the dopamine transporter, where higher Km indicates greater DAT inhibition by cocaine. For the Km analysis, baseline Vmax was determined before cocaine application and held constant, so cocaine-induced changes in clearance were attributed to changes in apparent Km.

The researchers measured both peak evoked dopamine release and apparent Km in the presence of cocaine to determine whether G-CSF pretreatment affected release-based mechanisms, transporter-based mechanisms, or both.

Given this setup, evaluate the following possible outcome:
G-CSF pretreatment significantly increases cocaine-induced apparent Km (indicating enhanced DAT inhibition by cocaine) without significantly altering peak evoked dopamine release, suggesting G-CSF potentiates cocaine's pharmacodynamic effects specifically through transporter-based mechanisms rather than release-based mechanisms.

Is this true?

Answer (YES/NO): NO